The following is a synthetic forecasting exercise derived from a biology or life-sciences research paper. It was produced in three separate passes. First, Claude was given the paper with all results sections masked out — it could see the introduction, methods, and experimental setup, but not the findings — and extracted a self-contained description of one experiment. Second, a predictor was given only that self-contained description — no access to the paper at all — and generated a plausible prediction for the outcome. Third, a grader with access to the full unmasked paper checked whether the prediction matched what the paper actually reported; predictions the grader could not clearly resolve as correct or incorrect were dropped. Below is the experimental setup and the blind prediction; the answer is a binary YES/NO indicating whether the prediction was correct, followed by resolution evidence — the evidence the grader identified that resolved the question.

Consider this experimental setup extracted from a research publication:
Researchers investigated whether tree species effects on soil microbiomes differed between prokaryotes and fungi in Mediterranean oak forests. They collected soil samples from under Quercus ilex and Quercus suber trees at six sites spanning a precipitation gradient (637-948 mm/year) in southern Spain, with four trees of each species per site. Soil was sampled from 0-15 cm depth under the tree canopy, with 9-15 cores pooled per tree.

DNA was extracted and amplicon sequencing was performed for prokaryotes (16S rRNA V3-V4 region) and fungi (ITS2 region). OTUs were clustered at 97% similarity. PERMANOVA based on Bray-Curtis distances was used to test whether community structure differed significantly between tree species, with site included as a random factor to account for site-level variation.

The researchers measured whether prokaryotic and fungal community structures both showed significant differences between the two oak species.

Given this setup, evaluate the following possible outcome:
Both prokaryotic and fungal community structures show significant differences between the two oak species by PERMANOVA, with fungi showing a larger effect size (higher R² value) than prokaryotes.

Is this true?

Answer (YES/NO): NO